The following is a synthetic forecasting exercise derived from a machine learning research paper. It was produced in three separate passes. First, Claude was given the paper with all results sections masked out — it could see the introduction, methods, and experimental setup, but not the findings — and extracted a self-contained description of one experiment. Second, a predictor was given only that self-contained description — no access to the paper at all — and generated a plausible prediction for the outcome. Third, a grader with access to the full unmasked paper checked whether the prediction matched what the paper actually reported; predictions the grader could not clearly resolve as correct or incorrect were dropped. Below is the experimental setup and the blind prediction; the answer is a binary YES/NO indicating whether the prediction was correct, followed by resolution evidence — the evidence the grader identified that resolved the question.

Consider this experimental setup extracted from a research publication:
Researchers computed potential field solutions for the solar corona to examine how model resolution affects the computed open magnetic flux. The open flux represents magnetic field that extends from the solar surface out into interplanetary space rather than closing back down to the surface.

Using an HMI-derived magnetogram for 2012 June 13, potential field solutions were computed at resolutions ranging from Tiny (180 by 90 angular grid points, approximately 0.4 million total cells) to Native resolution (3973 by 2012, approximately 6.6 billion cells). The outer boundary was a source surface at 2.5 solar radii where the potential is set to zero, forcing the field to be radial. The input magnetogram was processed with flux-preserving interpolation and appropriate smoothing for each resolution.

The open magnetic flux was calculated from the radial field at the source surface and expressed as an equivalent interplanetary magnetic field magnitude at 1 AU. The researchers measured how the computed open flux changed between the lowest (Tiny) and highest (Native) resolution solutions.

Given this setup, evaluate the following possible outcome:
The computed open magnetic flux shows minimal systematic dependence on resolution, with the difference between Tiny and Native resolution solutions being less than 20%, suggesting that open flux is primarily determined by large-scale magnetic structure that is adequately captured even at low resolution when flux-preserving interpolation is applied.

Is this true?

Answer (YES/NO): YES